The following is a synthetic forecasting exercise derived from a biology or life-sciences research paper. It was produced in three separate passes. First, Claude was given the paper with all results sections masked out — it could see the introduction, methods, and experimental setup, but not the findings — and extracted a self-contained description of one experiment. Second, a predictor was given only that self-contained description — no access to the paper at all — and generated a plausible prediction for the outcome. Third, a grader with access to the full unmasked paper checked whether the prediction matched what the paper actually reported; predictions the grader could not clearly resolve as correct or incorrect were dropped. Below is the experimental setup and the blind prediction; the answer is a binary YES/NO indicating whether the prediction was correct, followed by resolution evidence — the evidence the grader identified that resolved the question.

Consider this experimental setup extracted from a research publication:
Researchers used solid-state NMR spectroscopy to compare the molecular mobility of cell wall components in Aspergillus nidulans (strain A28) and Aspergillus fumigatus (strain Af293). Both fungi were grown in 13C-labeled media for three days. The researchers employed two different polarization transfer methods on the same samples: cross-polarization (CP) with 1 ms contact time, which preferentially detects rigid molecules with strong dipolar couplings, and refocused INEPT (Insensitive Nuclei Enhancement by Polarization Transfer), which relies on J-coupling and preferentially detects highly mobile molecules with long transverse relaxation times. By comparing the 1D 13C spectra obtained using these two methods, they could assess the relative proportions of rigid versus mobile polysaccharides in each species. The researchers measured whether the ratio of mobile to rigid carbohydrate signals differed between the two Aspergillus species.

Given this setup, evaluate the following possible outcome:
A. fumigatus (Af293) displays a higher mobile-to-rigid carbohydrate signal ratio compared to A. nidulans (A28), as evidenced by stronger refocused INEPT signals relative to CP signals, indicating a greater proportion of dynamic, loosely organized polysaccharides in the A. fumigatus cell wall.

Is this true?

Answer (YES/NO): NO